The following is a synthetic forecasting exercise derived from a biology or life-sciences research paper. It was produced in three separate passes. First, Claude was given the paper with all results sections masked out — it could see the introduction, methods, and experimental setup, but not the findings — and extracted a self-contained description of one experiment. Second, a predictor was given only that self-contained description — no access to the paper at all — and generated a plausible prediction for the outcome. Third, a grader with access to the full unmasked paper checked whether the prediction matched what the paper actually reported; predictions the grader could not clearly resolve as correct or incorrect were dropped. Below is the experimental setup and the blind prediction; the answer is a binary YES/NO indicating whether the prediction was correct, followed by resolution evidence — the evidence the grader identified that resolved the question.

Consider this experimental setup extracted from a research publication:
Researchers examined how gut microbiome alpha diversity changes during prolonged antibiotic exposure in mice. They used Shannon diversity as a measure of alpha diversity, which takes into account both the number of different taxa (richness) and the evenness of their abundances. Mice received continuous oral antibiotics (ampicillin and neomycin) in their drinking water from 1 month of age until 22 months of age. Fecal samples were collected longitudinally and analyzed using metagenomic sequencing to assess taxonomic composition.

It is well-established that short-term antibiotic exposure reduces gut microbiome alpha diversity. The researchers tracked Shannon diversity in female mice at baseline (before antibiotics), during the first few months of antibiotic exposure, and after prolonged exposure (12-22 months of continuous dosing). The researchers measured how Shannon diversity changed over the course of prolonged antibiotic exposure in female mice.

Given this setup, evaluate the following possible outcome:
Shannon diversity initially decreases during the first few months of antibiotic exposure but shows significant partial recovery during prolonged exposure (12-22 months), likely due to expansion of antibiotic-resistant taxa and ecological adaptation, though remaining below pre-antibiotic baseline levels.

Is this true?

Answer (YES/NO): YES